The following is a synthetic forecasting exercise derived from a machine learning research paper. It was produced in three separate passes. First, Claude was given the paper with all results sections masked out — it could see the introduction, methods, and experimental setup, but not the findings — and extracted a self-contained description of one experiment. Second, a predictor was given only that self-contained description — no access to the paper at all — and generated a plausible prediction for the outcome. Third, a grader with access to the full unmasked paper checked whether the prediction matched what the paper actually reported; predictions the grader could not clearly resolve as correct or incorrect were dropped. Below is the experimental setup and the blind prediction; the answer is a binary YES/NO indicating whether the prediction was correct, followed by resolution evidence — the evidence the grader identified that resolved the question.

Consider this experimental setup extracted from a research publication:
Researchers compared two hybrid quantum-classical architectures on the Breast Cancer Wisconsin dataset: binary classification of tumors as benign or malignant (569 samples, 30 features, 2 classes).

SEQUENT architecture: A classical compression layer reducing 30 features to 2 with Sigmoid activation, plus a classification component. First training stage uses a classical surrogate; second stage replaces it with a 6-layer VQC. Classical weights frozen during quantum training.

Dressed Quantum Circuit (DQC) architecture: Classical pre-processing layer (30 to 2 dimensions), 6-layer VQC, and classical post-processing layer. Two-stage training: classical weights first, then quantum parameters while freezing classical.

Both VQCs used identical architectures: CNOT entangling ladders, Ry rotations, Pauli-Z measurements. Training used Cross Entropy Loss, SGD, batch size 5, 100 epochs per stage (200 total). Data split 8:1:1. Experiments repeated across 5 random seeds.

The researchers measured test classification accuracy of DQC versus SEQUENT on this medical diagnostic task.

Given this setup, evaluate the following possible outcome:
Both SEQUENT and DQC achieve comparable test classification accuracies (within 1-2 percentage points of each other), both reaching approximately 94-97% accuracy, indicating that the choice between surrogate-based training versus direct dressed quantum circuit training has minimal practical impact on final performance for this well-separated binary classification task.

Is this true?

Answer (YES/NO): YES